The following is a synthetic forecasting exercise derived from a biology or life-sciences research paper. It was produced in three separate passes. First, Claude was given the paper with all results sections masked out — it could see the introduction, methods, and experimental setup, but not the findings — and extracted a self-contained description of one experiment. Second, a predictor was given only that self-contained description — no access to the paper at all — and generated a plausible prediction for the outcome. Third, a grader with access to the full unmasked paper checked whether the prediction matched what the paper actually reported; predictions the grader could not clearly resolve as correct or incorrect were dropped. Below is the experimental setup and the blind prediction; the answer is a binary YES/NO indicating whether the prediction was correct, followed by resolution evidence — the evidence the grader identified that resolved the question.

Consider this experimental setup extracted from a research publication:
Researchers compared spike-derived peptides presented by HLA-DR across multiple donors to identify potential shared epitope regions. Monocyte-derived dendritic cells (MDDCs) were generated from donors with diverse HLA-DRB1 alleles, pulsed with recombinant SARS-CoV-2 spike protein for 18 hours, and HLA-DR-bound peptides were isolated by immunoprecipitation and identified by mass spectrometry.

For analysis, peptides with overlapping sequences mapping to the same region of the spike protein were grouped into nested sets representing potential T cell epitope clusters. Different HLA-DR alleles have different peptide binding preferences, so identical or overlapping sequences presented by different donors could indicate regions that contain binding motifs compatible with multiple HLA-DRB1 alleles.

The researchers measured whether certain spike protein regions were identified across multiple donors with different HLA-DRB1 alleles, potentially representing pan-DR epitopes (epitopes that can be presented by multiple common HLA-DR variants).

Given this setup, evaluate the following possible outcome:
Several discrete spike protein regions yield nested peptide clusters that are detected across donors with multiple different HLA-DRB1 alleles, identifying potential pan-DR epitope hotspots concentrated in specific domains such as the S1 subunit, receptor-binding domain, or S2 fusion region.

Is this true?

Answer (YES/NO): YES